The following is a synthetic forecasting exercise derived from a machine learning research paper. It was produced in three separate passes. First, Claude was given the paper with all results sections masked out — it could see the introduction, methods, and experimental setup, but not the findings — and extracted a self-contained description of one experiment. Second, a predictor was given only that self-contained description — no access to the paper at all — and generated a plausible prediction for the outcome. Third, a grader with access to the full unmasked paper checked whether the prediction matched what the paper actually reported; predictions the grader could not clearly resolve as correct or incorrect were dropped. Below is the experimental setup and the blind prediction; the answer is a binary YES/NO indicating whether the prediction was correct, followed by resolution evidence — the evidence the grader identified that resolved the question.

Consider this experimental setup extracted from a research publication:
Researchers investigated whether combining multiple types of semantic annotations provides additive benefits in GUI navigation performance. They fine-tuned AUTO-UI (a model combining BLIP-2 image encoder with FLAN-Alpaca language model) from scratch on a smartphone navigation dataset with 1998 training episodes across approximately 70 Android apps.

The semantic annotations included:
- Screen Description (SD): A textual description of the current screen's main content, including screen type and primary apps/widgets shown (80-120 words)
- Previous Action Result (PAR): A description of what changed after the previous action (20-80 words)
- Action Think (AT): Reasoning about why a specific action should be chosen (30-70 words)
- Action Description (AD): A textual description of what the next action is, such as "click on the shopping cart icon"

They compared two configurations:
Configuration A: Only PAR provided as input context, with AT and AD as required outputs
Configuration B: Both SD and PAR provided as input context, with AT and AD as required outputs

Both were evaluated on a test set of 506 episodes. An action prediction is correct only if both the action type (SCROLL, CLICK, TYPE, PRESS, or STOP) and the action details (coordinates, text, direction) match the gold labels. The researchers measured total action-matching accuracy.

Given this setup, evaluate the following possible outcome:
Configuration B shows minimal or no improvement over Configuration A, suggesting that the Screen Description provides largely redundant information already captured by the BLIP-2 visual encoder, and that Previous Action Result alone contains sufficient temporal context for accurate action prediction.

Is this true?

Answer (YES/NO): NO